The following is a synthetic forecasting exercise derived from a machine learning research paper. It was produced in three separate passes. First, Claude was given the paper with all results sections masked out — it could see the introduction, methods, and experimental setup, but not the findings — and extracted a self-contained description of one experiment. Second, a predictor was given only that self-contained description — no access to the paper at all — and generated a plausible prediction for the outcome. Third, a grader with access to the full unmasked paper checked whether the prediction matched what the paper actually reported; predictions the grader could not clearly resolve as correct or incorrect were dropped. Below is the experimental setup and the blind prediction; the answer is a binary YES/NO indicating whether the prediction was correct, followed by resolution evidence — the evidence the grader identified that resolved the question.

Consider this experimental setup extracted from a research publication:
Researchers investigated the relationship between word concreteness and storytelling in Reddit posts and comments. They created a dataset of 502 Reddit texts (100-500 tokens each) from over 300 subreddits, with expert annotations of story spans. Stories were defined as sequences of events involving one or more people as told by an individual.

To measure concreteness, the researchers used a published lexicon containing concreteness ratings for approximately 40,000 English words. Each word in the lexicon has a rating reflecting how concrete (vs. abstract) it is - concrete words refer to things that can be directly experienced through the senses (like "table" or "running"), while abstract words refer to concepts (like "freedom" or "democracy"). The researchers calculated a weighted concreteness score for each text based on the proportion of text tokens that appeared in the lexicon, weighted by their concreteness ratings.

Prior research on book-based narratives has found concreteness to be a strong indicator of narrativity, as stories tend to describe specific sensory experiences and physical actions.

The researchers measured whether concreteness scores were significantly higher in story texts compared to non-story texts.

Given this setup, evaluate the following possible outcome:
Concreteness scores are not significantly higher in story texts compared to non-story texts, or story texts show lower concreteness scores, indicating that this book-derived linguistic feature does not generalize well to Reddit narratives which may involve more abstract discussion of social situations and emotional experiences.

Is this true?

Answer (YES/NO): NO